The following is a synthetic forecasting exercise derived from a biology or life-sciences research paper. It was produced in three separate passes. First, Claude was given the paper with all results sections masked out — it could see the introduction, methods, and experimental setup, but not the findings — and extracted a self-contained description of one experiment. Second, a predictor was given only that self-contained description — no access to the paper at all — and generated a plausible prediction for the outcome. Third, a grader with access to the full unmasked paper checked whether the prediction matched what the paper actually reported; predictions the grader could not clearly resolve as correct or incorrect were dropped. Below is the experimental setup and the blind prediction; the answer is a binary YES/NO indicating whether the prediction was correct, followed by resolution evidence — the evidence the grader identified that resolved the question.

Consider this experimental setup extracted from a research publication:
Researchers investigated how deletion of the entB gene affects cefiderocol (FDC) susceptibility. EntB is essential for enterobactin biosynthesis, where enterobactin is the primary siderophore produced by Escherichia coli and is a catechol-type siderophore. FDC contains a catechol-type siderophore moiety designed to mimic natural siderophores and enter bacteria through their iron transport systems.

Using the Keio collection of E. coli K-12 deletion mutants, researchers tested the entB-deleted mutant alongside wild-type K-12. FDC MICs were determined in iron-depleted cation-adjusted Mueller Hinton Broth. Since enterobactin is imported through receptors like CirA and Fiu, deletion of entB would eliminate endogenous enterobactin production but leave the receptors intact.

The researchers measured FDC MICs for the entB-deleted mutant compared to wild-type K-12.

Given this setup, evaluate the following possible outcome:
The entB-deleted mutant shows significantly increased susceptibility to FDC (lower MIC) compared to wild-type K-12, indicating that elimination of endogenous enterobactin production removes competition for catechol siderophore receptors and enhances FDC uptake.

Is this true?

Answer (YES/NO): NO